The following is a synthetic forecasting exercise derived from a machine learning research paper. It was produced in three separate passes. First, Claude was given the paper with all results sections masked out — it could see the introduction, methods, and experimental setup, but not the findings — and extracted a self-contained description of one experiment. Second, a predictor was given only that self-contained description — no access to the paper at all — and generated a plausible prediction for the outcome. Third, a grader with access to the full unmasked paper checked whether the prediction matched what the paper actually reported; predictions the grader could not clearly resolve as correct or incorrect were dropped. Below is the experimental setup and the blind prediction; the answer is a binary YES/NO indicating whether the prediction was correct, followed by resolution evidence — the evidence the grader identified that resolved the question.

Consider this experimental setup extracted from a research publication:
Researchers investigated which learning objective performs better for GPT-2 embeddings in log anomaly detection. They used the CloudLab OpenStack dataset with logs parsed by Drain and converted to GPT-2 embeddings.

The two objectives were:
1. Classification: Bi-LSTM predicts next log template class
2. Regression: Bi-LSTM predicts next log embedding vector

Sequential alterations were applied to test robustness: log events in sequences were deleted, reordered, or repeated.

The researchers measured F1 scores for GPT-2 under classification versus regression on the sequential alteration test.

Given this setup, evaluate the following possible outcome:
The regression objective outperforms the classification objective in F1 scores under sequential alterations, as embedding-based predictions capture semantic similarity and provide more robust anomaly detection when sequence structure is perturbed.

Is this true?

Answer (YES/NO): YES